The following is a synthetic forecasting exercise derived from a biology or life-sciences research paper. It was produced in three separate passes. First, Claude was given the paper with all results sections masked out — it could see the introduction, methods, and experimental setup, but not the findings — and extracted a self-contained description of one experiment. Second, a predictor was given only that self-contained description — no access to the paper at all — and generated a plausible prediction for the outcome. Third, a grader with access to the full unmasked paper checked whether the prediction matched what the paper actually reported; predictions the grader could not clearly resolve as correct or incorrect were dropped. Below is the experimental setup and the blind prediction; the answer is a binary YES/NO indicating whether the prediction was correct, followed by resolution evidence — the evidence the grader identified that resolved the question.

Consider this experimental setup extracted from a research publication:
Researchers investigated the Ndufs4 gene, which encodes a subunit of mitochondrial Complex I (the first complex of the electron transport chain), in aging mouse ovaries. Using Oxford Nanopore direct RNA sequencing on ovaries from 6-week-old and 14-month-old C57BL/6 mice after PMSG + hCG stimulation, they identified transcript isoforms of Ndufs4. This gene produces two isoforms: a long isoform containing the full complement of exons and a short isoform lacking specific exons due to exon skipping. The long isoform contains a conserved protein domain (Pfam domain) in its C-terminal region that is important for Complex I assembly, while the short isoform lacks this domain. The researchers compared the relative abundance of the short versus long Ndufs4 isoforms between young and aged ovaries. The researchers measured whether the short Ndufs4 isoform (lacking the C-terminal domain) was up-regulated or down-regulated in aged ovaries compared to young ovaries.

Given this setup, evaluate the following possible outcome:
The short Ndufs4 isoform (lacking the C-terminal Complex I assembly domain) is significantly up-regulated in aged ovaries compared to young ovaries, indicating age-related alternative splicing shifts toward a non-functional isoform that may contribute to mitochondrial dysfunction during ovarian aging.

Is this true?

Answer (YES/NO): YES